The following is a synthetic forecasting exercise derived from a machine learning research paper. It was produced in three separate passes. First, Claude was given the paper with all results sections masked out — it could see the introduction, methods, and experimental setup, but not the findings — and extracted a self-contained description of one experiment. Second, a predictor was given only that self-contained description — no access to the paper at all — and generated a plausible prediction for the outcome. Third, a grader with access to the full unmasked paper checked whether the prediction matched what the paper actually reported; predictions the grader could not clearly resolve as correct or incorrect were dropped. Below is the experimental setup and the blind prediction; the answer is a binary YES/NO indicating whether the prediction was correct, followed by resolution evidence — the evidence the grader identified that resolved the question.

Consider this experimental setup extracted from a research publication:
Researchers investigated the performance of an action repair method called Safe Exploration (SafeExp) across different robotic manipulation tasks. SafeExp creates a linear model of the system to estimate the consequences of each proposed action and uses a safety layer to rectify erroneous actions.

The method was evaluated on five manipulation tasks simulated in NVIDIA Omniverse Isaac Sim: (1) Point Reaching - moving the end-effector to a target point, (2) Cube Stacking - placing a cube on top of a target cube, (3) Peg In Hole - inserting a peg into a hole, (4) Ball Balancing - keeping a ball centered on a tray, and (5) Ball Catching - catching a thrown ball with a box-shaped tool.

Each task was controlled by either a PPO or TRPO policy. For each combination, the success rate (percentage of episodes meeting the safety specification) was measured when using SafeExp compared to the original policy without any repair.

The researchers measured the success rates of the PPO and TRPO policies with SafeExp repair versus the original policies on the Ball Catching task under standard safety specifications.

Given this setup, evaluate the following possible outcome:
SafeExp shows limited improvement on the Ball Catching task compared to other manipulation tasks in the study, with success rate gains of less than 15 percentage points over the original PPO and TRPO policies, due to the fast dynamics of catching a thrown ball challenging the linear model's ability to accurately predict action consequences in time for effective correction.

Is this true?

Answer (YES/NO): NO